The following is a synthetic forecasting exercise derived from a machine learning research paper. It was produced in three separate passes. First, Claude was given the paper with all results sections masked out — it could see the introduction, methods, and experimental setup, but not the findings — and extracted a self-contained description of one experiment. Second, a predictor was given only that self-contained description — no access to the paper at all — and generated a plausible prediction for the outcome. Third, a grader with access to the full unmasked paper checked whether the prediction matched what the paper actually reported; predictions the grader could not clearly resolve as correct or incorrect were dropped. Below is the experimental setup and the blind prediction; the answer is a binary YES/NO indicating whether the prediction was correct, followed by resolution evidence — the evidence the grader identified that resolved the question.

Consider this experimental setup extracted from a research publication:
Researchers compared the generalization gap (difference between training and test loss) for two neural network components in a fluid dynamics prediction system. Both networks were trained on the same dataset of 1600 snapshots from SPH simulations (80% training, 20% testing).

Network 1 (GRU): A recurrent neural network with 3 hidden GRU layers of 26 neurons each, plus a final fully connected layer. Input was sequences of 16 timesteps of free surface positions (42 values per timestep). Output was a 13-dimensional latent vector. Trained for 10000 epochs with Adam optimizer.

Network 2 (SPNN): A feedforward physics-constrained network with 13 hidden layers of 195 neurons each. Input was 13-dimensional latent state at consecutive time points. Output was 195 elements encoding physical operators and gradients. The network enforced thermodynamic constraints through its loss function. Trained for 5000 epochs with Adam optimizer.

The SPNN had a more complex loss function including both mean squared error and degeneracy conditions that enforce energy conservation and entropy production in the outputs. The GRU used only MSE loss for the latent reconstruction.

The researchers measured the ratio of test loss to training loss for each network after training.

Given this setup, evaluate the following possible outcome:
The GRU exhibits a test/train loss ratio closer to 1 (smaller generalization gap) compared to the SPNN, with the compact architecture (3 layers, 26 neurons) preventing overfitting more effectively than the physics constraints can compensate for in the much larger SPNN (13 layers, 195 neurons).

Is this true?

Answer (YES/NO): YES